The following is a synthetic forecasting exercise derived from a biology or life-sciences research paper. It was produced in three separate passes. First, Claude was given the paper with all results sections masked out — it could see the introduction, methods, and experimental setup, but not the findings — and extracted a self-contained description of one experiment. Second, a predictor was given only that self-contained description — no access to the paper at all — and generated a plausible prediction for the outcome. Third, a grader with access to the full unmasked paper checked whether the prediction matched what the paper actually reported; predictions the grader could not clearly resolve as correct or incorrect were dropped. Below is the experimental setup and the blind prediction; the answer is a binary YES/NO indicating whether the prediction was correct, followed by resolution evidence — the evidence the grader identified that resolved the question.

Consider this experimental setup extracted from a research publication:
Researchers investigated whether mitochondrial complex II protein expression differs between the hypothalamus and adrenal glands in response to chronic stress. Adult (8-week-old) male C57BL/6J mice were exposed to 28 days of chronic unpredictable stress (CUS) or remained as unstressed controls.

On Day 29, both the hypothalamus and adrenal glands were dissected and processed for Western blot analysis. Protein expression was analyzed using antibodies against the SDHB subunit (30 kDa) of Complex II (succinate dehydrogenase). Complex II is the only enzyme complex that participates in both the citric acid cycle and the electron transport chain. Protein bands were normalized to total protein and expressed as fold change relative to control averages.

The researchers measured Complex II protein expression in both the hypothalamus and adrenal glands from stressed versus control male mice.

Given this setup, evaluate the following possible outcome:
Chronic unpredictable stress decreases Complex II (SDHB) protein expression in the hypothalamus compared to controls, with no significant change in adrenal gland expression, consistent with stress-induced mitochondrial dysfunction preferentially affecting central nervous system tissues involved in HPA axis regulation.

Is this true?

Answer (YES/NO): NO